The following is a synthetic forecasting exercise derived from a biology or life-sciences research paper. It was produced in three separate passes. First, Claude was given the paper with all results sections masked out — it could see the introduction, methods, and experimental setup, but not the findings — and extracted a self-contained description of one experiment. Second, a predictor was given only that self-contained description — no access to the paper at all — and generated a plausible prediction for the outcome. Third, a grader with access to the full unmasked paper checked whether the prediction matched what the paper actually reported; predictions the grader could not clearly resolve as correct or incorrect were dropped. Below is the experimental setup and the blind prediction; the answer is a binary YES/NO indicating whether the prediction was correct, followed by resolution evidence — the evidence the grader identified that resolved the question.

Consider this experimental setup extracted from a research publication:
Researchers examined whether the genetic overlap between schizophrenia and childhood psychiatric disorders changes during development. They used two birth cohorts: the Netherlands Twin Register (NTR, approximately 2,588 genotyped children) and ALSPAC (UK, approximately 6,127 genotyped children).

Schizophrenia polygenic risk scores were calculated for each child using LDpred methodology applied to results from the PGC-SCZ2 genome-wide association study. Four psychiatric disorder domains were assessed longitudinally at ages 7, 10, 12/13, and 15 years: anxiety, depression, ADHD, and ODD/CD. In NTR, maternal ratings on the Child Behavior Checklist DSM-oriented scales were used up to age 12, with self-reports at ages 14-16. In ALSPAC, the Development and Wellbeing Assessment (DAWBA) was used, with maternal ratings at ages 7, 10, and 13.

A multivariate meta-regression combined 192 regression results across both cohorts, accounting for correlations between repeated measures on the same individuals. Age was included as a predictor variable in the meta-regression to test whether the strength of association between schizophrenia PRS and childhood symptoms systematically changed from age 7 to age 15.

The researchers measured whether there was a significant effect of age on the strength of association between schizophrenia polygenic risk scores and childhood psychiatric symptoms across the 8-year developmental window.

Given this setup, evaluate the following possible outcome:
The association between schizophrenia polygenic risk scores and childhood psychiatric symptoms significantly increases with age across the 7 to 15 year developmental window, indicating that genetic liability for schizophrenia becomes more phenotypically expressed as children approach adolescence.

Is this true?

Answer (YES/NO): YES